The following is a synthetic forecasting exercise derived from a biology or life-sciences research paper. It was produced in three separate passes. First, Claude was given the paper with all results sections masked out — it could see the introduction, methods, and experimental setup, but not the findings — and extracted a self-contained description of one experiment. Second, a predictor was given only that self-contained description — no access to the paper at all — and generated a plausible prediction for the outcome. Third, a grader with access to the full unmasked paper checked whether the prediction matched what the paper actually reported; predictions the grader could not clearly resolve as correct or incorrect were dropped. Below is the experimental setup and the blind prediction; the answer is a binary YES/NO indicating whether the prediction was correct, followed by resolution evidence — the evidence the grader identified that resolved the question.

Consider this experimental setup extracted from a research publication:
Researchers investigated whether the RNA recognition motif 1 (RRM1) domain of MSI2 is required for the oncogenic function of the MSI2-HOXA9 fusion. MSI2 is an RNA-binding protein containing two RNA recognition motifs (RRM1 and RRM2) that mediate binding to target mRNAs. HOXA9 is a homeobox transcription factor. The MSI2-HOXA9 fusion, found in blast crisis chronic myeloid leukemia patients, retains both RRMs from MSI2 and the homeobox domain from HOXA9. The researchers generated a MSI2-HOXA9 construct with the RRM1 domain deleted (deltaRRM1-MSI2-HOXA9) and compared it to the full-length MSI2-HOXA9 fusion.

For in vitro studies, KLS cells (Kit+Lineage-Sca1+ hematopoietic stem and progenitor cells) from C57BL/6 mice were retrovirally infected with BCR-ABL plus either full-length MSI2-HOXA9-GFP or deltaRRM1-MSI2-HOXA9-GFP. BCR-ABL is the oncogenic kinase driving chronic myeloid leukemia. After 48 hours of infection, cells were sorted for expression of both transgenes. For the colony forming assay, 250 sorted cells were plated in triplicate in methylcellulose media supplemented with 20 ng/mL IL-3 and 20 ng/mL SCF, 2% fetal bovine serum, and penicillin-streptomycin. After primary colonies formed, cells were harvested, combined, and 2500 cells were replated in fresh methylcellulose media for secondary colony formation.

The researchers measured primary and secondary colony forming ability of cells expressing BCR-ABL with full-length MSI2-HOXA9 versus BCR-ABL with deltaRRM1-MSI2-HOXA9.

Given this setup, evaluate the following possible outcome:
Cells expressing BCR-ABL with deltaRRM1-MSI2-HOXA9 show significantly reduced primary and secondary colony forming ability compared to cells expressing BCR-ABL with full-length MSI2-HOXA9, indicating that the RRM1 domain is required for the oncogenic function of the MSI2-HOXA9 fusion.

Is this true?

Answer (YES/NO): YES